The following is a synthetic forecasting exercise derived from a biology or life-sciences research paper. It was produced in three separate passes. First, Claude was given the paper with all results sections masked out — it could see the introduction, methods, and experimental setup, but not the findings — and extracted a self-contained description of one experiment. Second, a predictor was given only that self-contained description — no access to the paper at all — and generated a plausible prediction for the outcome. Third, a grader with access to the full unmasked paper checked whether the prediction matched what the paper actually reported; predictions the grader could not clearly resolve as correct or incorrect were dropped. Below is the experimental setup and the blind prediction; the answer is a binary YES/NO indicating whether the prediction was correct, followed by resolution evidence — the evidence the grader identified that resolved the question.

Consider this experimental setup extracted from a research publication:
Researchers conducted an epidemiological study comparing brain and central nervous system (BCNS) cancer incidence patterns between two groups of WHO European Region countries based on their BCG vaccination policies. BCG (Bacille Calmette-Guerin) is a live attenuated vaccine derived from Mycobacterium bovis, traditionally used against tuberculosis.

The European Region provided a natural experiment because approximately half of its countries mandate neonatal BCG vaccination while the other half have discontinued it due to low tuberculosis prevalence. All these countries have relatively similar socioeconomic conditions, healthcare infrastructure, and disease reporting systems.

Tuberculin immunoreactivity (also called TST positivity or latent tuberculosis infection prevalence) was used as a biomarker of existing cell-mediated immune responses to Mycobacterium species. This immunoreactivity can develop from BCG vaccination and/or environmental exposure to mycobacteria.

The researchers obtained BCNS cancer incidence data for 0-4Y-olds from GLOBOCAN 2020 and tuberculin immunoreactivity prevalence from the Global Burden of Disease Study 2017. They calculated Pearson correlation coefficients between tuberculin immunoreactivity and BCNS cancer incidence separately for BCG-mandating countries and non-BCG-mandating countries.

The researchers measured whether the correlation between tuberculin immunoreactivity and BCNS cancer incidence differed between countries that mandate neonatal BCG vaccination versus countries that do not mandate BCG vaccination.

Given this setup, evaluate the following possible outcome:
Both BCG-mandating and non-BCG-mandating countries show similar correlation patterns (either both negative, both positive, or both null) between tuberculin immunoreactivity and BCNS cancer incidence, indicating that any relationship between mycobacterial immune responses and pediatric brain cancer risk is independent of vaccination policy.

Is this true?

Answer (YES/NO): NO